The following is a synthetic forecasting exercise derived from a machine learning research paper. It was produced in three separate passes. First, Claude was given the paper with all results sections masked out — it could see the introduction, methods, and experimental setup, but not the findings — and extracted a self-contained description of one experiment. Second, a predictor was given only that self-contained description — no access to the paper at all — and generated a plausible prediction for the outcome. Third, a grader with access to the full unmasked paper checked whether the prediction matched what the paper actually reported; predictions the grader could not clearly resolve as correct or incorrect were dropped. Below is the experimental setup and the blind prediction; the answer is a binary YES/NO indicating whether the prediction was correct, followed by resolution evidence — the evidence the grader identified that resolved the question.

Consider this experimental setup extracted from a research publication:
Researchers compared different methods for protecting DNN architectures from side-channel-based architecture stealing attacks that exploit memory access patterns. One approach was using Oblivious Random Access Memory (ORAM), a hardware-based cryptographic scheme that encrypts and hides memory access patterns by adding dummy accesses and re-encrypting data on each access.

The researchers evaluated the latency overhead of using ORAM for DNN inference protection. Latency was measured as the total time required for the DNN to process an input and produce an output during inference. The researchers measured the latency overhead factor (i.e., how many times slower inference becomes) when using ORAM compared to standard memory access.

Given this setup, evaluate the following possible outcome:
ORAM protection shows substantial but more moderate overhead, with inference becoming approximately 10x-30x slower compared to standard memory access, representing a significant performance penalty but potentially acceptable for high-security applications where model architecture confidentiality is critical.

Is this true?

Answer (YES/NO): YES